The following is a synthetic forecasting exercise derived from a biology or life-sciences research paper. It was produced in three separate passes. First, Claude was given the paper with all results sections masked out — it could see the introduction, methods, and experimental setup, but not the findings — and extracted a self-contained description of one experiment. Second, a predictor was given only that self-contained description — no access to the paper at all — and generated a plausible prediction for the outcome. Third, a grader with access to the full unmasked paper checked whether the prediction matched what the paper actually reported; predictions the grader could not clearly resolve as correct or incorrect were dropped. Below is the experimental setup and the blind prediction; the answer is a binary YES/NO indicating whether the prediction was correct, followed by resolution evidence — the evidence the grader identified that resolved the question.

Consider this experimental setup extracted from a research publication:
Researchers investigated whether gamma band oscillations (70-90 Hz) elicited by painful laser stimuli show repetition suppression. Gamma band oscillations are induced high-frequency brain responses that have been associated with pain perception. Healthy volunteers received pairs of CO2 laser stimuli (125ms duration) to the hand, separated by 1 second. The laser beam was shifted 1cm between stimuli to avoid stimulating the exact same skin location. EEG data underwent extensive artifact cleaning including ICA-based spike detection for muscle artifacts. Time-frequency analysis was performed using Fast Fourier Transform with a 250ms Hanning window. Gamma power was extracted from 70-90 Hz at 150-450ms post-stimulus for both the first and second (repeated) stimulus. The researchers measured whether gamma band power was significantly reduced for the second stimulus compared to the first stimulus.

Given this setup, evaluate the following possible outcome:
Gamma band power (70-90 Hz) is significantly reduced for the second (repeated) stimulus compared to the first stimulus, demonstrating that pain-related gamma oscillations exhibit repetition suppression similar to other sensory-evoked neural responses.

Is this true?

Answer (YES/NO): YES